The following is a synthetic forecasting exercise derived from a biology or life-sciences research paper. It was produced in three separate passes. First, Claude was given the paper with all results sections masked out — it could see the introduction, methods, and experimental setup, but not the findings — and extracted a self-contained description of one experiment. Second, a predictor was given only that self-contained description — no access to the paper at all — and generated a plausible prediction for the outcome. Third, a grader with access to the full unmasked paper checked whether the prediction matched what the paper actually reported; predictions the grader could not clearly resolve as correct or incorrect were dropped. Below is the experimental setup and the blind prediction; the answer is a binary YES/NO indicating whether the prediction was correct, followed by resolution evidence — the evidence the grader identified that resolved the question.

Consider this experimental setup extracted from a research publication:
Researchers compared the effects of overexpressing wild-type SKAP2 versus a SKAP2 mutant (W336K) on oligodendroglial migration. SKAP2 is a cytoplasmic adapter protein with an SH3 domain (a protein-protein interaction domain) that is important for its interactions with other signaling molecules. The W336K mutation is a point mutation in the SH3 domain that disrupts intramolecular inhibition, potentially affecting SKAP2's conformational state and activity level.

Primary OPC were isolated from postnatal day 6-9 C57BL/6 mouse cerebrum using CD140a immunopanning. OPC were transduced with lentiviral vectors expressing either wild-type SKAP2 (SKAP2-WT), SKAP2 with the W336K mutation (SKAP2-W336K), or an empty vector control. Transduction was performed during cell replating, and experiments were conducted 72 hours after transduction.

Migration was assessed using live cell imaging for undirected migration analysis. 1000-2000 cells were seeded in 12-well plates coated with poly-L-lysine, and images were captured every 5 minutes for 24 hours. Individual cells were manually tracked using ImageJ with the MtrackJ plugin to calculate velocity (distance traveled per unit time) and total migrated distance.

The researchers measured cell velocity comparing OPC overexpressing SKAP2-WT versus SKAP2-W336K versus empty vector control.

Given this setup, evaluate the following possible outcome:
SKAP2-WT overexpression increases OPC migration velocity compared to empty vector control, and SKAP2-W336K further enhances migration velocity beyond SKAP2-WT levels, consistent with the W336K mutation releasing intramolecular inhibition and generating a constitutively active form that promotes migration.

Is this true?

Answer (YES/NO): YES